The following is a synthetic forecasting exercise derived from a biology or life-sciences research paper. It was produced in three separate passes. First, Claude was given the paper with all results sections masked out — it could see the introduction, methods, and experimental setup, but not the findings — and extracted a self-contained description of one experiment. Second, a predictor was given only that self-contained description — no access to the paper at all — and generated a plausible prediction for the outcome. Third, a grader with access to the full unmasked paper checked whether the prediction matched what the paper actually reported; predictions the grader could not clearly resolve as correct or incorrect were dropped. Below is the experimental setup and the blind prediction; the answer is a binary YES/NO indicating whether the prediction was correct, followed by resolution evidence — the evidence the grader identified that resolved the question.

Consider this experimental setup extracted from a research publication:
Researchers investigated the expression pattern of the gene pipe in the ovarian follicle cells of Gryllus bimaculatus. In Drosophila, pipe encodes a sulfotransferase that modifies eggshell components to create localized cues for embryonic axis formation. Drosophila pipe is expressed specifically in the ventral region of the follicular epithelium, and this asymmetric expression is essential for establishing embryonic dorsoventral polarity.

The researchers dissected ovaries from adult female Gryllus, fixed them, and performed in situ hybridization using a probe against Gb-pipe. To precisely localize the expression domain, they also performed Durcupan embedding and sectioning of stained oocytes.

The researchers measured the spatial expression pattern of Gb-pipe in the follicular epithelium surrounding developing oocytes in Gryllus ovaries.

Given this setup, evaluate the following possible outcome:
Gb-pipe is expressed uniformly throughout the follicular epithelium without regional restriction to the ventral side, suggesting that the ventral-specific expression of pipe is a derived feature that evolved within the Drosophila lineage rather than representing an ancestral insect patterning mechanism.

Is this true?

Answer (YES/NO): NO